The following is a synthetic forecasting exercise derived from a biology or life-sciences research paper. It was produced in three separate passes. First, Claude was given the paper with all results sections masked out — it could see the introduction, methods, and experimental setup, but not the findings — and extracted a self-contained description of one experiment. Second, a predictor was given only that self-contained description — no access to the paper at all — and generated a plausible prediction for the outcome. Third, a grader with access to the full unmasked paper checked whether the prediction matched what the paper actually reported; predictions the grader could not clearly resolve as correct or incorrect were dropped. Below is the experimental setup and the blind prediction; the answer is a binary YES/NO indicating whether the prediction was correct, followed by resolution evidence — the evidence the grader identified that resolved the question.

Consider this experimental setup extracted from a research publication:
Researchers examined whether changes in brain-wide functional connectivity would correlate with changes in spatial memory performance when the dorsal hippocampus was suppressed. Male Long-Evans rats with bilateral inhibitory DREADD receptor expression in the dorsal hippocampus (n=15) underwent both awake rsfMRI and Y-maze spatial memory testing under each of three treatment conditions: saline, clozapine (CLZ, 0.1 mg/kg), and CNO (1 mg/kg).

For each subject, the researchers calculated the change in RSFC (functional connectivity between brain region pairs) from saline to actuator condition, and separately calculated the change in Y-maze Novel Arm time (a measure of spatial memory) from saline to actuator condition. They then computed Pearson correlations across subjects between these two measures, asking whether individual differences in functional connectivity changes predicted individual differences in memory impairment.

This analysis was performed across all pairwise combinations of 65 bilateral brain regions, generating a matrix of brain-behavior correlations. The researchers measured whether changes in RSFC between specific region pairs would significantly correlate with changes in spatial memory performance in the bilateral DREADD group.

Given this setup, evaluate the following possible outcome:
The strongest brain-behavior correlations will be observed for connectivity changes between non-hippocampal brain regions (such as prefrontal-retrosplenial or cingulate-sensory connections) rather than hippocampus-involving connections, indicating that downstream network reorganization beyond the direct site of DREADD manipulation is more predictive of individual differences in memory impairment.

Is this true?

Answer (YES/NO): NO